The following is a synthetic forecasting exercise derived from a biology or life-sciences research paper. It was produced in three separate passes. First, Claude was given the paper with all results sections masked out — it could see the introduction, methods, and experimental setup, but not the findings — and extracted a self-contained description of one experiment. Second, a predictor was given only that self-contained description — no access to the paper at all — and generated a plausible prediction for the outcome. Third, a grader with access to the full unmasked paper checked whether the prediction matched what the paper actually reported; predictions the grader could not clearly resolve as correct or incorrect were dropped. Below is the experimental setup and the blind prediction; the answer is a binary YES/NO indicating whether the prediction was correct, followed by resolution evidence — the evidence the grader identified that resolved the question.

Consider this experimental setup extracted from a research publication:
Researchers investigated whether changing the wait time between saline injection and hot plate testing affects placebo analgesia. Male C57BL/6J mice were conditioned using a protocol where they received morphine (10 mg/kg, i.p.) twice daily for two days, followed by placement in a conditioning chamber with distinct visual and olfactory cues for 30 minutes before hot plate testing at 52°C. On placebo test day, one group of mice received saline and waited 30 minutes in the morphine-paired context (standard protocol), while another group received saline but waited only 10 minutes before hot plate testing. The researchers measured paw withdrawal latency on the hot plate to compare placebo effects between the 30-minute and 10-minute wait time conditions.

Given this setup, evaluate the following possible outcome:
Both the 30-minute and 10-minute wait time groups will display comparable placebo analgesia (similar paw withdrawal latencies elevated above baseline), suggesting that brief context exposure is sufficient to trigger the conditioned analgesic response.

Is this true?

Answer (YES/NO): NO